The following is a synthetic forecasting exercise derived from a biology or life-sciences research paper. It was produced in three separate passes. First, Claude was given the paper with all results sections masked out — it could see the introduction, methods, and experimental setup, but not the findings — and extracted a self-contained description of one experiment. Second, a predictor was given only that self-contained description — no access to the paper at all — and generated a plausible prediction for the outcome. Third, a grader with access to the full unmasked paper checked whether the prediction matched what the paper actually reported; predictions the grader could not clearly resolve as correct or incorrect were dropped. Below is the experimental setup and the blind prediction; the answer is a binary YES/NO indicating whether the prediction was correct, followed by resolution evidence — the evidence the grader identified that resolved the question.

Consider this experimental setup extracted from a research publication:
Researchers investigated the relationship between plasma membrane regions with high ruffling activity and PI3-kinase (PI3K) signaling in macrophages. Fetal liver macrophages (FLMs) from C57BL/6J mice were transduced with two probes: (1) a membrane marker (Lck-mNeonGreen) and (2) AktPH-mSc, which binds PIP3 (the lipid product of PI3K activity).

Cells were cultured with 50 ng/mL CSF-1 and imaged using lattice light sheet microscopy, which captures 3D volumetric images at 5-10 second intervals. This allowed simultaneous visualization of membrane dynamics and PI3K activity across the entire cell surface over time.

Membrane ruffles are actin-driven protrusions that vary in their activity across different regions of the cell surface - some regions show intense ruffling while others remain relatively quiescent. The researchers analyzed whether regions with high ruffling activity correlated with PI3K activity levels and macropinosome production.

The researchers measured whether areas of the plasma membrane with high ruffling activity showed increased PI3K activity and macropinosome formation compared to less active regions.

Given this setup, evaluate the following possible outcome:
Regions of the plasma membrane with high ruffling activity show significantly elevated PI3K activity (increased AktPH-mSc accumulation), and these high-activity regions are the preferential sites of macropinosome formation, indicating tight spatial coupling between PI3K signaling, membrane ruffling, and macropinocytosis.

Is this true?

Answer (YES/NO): YES